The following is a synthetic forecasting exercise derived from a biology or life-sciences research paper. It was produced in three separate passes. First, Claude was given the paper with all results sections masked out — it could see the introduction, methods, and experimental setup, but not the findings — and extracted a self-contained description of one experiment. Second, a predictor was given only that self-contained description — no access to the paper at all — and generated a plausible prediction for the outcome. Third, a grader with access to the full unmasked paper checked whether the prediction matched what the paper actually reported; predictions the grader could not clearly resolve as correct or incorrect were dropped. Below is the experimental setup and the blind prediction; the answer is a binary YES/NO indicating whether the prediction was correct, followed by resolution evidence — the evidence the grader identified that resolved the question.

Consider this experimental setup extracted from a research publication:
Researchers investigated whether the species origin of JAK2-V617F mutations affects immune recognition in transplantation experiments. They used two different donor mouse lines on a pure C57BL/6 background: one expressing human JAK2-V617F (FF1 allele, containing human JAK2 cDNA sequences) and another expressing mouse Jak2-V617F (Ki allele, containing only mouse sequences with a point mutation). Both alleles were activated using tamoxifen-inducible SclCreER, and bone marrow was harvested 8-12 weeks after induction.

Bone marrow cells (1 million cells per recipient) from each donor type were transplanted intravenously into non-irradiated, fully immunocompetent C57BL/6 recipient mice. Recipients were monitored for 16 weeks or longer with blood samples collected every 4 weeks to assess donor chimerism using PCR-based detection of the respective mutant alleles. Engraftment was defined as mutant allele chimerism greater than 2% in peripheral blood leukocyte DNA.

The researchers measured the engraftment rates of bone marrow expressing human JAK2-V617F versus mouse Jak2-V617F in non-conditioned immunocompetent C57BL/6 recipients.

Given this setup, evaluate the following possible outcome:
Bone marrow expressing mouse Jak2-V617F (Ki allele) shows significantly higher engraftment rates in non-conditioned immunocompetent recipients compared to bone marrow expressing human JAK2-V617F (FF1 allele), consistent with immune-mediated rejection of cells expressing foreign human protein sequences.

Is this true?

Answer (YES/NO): YES